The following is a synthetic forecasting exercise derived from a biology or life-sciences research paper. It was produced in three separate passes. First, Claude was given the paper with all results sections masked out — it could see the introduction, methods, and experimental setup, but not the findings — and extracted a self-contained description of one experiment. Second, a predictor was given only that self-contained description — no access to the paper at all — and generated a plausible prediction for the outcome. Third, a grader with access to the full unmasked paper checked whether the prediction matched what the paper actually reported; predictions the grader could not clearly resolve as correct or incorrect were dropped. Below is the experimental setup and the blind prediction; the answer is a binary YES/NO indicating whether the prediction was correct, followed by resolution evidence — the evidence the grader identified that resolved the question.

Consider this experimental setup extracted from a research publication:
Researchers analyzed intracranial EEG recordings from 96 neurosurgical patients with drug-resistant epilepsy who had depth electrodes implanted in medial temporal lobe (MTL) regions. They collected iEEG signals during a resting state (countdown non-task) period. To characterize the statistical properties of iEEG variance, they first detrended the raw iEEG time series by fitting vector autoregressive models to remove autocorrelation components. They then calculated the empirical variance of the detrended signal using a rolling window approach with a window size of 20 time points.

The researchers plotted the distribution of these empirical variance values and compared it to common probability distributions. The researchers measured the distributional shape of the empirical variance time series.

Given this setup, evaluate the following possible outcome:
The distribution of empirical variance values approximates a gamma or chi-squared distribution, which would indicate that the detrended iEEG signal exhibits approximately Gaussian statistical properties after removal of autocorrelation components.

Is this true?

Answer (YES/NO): NO